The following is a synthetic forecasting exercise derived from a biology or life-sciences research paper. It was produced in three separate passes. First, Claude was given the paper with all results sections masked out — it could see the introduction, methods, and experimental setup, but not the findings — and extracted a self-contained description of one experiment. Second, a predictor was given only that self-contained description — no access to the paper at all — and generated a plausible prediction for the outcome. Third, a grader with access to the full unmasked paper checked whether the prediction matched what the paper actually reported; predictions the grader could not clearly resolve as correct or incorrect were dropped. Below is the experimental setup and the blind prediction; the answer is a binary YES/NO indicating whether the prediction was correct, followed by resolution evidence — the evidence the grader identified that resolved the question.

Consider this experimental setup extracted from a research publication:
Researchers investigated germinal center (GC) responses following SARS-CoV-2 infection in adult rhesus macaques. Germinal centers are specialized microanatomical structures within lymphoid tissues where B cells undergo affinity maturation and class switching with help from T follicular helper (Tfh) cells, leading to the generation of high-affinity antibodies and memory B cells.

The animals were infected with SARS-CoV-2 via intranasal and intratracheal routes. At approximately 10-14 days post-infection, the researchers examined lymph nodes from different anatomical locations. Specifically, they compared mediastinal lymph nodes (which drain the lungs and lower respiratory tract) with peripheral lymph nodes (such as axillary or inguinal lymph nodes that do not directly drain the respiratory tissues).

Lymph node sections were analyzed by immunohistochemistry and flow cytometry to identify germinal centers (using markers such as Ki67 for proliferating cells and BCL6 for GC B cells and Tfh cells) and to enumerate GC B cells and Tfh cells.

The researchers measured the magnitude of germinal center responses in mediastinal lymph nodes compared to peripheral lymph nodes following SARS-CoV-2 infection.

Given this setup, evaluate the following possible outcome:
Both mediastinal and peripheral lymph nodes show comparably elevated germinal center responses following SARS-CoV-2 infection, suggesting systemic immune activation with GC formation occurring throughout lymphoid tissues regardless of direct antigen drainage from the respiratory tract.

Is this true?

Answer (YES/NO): NO